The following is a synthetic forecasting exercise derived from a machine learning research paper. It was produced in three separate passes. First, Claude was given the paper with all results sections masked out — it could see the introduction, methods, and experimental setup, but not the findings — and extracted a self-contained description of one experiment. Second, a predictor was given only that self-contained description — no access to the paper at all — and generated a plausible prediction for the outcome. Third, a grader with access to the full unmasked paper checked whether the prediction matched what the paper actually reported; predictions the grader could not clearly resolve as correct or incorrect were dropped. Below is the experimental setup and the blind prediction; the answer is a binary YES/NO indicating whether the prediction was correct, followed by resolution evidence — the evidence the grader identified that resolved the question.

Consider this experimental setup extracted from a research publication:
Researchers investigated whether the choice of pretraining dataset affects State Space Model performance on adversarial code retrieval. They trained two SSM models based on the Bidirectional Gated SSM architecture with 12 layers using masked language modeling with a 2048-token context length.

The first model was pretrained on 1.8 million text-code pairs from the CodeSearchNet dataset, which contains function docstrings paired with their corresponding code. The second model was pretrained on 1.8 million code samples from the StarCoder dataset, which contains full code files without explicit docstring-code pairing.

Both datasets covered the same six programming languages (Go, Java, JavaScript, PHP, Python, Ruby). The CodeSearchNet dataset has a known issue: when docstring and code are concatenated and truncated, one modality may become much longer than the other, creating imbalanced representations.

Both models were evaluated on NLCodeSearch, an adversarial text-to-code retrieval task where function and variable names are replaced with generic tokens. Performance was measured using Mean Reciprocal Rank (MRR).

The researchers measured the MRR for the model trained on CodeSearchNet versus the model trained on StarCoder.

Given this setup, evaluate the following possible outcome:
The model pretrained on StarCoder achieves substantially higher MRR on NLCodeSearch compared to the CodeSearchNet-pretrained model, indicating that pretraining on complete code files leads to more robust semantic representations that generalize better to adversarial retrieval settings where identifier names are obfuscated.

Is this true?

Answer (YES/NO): NO